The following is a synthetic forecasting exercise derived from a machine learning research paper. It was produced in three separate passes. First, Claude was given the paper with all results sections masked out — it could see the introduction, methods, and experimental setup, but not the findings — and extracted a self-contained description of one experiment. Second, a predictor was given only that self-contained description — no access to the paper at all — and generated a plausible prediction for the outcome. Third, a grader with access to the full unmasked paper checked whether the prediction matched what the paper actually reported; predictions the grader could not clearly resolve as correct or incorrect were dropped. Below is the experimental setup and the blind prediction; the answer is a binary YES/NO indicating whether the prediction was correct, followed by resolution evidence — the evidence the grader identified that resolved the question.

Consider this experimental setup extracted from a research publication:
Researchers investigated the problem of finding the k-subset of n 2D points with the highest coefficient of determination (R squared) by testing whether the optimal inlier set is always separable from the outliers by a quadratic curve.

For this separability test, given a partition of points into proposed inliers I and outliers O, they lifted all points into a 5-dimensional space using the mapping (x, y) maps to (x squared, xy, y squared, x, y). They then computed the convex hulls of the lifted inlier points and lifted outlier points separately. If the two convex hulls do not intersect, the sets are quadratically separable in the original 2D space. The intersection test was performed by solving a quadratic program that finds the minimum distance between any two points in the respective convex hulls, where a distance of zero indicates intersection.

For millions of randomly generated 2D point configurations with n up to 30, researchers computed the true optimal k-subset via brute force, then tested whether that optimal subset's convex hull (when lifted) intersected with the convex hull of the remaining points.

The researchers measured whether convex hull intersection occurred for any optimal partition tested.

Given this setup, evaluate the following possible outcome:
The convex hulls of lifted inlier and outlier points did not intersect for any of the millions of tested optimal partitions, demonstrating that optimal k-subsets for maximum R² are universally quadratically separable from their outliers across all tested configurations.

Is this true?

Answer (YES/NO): YES